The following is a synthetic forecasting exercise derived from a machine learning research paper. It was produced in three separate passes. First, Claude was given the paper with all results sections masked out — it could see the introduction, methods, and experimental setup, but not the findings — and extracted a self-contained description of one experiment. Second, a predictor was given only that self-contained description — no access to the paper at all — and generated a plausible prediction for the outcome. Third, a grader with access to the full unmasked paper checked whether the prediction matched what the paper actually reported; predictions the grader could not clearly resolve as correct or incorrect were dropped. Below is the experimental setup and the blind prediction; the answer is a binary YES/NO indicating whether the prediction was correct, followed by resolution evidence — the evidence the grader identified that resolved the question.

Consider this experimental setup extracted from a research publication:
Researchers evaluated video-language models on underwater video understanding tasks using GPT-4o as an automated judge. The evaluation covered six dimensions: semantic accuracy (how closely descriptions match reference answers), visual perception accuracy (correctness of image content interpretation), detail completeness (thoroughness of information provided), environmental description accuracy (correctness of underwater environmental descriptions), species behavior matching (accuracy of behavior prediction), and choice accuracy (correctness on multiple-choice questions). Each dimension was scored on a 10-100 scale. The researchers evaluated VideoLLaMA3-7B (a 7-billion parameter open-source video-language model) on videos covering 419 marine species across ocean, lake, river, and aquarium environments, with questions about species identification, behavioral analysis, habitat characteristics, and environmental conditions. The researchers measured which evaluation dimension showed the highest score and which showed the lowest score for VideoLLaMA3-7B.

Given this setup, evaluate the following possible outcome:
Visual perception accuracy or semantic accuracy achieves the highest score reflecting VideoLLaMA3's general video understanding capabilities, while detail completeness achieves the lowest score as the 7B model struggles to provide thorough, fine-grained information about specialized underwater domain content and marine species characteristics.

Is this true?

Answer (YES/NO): NO